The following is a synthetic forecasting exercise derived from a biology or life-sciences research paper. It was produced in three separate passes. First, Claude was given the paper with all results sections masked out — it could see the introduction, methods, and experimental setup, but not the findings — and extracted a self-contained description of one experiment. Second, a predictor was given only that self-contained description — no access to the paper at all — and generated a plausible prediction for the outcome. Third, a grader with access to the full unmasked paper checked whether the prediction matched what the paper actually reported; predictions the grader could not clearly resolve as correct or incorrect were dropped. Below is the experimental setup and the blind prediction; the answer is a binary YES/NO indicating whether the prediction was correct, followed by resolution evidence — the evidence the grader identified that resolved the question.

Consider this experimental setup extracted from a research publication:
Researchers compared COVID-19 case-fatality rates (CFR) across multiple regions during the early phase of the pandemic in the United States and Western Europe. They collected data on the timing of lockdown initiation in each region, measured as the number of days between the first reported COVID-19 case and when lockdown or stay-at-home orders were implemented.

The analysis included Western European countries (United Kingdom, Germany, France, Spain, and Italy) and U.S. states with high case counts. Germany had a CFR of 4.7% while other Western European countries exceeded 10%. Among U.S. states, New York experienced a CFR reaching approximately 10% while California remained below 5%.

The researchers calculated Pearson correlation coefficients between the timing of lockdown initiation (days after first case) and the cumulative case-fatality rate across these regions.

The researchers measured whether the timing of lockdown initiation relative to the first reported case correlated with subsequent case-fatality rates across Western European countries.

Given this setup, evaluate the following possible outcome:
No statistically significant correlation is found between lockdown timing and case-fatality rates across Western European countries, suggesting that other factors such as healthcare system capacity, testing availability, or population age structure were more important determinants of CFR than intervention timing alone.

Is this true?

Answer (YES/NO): YES